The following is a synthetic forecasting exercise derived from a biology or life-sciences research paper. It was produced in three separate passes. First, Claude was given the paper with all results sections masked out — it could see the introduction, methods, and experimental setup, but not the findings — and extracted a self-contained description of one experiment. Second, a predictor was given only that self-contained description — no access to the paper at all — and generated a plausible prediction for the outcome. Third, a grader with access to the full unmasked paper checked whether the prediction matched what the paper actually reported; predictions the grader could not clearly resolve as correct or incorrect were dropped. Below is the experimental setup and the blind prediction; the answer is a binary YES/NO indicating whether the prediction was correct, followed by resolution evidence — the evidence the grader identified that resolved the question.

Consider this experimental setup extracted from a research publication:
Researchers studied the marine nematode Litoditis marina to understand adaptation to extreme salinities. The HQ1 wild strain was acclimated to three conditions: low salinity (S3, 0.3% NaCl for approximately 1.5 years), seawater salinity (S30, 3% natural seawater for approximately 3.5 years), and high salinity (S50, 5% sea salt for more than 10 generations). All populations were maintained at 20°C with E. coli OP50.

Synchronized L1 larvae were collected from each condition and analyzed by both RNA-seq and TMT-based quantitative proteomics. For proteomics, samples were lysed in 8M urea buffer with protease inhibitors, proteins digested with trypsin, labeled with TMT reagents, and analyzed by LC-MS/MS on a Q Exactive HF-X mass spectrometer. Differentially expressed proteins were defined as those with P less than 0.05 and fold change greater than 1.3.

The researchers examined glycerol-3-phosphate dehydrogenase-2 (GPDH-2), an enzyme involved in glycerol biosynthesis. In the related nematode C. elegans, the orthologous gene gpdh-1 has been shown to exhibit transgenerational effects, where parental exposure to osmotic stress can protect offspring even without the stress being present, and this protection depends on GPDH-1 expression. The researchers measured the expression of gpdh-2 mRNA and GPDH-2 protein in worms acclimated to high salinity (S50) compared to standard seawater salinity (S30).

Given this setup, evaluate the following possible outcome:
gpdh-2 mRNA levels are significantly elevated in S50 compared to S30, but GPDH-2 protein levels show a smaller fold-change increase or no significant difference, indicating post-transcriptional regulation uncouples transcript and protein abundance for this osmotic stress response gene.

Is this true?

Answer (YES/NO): NO